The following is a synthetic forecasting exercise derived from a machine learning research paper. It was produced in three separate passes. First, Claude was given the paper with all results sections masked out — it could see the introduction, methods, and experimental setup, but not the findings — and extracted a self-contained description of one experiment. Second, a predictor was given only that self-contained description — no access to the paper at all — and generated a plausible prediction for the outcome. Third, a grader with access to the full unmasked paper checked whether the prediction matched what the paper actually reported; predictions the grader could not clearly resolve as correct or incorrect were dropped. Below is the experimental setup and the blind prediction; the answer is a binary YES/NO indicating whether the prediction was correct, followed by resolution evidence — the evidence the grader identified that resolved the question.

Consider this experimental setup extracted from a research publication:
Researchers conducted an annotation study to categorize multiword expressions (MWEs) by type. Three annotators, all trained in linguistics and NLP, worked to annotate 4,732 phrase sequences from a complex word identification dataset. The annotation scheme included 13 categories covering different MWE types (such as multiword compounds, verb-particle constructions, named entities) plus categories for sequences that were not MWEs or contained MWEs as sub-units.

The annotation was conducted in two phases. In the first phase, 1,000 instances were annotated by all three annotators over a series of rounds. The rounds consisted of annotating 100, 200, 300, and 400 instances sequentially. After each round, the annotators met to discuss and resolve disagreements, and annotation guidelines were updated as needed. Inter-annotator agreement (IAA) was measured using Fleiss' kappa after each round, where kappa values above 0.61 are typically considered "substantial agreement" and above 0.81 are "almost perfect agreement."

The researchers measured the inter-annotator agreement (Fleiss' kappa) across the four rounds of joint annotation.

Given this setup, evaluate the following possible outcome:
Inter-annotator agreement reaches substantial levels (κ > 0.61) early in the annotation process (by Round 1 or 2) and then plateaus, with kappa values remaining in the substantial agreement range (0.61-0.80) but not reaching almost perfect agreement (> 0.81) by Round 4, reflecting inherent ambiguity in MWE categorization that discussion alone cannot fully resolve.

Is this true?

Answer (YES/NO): NO